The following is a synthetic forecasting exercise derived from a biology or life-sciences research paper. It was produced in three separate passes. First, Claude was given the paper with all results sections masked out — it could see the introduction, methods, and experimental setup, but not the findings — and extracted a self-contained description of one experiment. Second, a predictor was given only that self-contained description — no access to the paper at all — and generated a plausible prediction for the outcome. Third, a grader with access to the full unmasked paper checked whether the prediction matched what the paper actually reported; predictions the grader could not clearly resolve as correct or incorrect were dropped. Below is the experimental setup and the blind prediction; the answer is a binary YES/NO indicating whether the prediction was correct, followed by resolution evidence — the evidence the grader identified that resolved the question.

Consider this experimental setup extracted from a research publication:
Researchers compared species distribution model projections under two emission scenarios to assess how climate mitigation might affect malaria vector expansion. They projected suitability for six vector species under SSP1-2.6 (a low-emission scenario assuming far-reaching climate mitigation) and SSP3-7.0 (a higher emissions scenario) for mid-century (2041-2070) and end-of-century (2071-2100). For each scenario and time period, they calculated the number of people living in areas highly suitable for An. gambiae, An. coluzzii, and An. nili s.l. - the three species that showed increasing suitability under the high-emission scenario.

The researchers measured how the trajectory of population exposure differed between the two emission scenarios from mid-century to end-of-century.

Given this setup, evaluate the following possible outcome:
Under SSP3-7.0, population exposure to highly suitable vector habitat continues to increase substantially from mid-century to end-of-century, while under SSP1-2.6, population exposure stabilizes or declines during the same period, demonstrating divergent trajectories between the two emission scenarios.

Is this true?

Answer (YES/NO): YES